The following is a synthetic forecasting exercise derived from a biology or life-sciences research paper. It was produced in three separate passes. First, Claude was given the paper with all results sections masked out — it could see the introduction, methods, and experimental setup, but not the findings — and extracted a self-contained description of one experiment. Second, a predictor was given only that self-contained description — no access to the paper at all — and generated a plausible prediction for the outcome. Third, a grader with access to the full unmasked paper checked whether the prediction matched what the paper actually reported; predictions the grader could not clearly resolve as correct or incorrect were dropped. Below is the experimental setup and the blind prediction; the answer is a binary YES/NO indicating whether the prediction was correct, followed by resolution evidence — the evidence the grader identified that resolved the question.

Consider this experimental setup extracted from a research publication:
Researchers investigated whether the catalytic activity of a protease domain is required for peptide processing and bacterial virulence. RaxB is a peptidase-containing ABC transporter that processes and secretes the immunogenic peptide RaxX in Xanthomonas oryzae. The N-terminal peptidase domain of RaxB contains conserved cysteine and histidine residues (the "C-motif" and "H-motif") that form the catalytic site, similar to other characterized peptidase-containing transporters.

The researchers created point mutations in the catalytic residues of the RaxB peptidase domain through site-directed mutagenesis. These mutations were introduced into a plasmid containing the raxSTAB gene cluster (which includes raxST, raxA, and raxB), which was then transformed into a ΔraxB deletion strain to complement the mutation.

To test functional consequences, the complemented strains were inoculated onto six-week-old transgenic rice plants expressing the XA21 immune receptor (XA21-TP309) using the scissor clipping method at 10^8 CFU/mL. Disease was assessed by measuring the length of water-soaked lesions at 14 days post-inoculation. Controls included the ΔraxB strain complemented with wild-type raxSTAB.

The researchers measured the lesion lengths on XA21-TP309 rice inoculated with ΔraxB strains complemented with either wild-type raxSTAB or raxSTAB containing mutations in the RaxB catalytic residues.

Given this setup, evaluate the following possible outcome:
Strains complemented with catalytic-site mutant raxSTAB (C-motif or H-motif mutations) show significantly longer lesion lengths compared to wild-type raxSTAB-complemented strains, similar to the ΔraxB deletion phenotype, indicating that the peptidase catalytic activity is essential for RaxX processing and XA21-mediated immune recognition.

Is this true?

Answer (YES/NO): YES